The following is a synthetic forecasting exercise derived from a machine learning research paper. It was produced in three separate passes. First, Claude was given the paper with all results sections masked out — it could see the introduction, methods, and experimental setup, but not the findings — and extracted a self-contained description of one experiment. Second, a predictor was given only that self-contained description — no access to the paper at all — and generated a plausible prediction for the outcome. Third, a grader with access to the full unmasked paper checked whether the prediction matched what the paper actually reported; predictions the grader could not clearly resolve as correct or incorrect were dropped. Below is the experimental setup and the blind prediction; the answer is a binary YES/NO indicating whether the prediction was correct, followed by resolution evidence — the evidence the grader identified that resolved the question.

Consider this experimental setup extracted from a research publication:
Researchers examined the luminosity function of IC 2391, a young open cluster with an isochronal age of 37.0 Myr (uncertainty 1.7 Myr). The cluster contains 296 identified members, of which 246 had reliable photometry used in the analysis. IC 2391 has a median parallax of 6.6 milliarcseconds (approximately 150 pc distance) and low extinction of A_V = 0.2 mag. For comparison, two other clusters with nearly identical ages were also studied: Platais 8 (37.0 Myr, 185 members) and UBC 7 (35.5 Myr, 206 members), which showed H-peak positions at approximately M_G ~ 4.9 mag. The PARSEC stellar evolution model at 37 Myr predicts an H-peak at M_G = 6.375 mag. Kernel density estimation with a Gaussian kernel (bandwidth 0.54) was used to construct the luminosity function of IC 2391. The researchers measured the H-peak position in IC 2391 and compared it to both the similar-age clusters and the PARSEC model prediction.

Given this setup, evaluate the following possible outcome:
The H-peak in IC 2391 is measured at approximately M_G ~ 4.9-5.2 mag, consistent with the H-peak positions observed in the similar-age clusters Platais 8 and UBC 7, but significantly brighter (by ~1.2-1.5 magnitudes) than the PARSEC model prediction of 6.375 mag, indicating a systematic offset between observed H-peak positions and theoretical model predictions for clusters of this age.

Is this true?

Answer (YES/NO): NO